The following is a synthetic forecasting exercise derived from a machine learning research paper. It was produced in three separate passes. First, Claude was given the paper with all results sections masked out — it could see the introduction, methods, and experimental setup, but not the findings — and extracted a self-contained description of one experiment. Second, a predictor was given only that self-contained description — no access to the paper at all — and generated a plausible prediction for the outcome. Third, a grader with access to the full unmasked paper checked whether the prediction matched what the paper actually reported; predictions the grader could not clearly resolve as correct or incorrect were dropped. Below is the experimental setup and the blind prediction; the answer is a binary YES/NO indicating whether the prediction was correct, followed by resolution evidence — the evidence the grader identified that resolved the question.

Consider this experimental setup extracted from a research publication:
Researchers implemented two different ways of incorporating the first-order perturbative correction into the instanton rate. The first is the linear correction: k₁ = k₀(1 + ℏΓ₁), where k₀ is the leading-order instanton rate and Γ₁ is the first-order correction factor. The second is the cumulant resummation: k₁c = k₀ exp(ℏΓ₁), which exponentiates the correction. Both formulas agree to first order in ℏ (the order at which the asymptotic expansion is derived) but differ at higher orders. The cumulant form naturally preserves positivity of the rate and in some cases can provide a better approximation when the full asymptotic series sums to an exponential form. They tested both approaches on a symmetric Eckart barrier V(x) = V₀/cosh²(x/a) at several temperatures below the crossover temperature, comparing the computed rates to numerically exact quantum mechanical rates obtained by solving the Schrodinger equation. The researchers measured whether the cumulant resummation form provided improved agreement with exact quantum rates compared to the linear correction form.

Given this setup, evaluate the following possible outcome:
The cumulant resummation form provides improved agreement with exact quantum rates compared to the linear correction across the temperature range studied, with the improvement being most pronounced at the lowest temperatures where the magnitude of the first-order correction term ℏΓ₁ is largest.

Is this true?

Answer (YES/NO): NO